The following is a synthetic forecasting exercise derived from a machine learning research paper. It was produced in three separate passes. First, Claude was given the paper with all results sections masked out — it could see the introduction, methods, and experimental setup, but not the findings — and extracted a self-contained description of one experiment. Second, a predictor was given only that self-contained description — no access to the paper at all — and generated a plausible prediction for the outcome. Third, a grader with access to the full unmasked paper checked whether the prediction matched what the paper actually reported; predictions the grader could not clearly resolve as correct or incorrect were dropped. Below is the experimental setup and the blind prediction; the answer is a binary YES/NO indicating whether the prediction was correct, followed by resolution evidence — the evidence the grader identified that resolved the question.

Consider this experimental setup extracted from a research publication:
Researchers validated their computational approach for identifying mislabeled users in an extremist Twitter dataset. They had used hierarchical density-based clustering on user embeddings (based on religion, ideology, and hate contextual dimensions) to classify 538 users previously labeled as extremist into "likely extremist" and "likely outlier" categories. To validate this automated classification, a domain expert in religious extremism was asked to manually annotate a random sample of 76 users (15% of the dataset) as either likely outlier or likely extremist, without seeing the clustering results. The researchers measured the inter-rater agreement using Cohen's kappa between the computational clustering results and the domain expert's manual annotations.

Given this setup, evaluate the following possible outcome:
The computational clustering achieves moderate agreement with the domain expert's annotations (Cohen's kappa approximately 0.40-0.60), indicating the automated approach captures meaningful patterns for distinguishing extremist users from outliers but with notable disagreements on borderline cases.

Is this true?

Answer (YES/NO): NO